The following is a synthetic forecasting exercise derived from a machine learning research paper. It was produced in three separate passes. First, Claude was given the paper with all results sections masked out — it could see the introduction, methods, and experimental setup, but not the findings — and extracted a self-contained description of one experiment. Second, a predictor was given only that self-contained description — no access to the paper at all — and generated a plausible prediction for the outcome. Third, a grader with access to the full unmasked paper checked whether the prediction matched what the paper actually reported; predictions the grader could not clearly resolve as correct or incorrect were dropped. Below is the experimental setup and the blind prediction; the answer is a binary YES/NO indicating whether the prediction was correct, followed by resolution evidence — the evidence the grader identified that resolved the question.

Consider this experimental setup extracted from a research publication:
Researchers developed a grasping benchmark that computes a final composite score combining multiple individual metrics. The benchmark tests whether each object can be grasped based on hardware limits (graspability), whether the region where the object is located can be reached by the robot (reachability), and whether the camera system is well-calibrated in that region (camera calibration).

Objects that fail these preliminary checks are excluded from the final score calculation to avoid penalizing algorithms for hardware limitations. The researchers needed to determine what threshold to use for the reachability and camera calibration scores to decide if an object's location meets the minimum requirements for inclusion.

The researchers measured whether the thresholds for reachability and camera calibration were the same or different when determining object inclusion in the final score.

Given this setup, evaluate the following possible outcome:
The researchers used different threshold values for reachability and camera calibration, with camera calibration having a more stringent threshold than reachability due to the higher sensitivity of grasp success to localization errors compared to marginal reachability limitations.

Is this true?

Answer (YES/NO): NO